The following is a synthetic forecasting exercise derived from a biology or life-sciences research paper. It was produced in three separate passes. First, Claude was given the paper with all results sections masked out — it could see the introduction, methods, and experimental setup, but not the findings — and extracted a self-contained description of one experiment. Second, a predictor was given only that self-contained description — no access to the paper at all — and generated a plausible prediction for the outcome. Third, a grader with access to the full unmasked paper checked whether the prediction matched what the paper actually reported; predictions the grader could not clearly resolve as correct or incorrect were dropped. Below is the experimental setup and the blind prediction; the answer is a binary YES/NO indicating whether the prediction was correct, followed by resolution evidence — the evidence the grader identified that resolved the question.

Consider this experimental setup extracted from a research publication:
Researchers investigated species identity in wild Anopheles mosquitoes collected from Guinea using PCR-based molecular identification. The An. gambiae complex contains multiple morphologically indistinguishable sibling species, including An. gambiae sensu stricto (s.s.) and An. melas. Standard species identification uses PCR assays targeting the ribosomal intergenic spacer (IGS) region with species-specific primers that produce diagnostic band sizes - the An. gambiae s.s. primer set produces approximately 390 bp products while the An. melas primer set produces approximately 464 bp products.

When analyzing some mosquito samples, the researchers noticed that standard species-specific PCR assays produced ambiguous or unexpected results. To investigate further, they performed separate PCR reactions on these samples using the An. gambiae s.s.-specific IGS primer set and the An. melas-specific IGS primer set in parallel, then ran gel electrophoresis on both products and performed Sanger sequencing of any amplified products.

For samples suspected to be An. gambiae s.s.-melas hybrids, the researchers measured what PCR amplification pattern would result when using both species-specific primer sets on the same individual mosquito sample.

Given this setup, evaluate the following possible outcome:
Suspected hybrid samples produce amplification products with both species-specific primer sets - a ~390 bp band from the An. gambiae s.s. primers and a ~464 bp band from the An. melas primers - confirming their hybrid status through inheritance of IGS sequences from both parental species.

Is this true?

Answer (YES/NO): YES